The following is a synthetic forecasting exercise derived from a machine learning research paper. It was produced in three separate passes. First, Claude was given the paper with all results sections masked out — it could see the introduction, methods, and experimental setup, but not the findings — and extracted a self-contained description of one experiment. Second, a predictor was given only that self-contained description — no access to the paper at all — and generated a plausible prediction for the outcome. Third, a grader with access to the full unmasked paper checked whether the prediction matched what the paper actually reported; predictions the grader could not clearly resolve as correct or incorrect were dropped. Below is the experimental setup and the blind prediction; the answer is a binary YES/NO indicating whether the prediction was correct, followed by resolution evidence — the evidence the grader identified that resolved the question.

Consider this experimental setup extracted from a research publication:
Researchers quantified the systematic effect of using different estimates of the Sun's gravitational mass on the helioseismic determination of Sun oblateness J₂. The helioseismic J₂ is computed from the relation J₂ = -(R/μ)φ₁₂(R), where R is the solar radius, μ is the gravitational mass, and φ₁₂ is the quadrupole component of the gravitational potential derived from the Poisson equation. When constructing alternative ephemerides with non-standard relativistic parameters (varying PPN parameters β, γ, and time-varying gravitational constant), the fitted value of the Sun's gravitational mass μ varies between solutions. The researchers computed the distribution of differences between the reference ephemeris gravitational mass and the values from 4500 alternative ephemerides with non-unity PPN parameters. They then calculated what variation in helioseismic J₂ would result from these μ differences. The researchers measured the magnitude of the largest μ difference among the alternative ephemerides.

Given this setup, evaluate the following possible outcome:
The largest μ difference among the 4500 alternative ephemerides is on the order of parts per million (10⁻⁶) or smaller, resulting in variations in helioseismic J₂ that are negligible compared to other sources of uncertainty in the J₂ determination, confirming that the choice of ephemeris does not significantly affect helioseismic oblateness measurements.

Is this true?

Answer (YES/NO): NO